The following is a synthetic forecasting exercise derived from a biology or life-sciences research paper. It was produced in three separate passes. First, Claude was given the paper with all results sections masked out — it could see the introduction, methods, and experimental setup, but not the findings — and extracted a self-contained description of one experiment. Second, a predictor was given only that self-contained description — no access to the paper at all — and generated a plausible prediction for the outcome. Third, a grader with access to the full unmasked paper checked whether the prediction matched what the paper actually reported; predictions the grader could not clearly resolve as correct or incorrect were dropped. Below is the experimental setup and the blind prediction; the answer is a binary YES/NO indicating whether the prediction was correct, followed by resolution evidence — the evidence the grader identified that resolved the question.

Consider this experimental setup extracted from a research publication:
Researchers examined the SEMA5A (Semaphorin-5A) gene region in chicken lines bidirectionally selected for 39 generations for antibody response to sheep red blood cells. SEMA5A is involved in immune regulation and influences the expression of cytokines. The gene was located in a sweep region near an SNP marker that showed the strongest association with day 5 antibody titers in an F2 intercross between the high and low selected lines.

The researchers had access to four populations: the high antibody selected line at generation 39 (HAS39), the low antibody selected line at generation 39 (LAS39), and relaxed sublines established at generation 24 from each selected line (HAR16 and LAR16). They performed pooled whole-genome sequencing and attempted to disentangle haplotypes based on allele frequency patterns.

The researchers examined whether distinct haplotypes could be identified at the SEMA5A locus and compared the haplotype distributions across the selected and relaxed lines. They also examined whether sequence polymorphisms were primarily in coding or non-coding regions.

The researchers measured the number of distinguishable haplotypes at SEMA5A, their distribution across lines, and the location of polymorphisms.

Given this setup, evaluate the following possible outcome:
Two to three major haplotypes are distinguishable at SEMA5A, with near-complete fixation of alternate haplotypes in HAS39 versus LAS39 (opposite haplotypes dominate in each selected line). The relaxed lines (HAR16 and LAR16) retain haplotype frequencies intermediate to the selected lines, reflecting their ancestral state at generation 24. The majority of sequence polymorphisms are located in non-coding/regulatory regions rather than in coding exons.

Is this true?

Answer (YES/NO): NO